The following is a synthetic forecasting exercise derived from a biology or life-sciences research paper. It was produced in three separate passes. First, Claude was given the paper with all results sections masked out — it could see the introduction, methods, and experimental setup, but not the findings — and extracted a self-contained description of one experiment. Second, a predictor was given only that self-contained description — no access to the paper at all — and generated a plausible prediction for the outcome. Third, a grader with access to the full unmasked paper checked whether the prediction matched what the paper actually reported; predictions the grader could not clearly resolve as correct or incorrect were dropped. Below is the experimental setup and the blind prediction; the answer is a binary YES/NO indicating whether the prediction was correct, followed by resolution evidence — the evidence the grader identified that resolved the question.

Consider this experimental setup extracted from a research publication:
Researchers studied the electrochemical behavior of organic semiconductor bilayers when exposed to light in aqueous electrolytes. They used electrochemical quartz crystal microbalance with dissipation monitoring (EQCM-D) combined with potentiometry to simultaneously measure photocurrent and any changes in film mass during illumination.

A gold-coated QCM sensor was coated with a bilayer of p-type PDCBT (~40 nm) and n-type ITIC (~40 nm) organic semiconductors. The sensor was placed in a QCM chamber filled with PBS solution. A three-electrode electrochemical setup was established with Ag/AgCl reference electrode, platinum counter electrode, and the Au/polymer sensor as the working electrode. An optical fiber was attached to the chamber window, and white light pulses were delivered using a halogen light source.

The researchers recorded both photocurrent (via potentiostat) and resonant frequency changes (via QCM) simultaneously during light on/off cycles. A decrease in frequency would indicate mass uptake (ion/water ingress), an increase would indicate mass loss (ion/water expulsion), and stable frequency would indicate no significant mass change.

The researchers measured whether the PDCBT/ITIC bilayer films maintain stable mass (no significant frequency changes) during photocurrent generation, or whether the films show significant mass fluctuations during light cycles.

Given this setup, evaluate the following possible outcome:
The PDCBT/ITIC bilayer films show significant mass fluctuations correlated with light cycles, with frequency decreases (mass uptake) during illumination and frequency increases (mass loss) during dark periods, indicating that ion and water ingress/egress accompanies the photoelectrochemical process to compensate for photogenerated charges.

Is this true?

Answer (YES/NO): NO